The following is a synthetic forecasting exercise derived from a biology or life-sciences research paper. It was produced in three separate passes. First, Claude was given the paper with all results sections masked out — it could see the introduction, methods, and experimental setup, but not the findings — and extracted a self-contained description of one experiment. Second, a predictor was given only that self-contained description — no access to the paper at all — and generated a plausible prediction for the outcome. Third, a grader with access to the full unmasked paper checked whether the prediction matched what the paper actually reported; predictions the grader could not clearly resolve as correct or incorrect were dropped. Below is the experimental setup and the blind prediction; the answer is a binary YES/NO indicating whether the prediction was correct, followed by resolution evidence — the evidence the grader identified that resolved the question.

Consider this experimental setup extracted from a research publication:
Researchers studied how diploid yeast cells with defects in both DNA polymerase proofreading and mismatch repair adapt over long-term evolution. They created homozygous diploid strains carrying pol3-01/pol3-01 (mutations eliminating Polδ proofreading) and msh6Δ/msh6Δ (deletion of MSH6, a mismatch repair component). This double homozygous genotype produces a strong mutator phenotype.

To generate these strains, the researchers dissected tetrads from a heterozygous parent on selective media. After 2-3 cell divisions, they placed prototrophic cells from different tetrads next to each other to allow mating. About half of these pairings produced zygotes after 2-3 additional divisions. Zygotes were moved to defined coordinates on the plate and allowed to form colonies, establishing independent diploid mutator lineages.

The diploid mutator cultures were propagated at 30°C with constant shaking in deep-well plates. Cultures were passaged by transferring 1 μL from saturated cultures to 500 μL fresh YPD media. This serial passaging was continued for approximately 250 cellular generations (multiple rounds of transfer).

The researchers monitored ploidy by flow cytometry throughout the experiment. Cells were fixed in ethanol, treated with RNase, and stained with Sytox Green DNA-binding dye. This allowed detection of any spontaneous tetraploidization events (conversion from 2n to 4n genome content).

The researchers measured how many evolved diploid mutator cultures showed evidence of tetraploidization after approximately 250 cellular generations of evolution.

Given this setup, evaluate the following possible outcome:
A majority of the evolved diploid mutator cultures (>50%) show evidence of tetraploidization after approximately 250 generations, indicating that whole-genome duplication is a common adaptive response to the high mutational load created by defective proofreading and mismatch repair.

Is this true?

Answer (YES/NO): NO